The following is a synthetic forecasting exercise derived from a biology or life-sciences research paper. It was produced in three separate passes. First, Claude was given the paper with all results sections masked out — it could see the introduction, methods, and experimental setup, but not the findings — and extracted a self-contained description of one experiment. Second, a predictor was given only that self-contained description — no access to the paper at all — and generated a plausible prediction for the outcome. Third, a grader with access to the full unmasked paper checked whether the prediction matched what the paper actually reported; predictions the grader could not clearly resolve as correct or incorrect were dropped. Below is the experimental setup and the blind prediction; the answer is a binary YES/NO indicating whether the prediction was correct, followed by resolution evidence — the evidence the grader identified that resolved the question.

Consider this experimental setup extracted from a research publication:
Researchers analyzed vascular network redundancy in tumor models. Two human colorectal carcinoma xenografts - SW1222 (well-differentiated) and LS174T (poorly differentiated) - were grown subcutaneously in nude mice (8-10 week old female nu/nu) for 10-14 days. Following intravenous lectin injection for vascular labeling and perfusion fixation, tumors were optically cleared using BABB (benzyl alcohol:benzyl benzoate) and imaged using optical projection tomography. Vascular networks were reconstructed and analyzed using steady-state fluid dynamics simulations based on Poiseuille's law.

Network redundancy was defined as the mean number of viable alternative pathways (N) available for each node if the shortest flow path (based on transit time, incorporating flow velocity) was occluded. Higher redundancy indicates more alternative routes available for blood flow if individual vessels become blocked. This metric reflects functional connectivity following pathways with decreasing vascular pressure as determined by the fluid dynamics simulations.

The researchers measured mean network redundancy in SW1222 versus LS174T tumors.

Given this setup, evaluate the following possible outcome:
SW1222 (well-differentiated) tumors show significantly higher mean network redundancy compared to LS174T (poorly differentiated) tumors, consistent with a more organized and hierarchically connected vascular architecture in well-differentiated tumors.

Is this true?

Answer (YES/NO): YES